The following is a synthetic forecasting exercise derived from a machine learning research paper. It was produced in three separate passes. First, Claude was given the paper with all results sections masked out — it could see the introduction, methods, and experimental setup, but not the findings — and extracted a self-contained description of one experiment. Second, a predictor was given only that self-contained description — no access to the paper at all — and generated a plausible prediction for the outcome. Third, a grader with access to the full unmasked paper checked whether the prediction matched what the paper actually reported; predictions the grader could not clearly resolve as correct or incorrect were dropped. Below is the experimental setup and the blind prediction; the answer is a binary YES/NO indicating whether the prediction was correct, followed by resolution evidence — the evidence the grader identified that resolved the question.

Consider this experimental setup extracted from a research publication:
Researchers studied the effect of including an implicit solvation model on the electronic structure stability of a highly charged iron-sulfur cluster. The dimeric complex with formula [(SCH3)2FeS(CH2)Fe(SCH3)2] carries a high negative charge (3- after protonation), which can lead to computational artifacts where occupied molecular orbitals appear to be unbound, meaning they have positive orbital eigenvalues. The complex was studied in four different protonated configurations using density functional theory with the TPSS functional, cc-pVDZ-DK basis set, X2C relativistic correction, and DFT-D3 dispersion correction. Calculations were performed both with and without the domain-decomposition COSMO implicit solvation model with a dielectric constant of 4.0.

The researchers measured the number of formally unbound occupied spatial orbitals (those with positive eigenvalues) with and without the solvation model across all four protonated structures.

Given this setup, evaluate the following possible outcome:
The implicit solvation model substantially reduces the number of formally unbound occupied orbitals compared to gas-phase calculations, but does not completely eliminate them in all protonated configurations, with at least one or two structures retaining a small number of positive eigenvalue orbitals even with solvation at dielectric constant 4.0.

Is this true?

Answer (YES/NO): YES